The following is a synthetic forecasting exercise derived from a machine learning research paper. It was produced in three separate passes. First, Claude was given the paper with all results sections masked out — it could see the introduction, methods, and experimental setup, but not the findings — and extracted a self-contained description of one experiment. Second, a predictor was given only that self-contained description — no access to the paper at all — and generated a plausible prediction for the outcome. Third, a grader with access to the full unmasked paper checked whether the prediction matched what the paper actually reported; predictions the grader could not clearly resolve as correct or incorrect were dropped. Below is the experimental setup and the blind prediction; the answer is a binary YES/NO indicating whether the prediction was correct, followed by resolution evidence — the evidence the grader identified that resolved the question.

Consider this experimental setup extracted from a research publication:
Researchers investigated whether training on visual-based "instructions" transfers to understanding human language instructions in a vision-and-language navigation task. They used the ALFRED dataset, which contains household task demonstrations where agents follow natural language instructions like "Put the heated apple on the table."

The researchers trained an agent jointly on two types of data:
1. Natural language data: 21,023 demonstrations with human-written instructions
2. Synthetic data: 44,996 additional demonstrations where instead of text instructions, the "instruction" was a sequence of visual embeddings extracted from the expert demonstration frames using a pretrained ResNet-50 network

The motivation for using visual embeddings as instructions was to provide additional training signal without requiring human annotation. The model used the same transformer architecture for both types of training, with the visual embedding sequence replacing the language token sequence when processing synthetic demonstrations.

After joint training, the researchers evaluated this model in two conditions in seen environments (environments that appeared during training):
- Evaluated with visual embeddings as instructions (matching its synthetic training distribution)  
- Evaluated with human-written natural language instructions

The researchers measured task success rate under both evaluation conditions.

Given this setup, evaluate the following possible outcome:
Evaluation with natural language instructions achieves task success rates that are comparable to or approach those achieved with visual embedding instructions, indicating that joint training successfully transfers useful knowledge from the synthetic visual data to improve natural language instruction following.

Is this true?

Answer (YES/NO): NO